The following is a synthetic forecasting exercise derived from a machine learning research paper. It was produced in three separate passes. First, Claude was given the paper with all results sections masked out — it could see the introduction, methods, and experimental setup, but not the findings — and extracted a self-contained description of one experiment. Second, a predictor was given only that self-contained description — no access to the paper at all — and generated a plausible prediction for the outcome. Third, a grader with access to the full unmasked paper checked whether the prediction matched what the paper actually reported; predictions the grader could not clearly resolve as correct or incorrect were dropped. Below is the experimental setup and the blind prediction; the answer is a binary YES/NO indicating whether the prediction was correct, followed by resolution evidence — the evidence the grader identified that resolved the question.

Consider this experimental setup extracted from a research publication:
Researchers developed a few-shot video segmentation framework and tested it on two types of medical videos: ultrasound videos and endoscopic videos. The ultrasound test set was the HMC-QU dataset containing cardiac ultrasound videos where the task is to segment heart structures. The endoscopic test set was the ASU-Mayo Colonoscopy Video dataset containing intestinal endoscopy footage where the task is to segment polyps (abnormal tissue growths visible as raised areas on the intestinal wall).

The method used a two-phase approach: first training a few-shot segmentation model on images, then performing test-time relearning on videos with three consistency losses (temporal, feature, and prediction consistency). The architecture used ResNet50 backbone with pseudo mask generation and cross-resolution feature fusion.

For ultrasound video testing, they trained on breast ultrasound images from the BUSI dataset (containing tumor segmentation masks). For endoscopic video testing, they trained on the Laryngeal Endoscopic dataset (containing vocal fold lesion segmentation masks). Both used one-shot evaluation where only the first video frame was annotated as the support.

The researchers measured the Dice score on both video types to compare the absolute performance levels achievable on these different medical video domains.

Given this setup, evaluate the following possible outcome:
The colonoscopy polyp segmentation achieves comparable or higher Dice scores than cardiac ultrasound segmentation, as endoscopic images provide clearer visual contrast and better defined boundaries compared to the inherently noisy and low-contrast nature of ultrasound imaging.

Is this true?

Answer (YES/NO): NO